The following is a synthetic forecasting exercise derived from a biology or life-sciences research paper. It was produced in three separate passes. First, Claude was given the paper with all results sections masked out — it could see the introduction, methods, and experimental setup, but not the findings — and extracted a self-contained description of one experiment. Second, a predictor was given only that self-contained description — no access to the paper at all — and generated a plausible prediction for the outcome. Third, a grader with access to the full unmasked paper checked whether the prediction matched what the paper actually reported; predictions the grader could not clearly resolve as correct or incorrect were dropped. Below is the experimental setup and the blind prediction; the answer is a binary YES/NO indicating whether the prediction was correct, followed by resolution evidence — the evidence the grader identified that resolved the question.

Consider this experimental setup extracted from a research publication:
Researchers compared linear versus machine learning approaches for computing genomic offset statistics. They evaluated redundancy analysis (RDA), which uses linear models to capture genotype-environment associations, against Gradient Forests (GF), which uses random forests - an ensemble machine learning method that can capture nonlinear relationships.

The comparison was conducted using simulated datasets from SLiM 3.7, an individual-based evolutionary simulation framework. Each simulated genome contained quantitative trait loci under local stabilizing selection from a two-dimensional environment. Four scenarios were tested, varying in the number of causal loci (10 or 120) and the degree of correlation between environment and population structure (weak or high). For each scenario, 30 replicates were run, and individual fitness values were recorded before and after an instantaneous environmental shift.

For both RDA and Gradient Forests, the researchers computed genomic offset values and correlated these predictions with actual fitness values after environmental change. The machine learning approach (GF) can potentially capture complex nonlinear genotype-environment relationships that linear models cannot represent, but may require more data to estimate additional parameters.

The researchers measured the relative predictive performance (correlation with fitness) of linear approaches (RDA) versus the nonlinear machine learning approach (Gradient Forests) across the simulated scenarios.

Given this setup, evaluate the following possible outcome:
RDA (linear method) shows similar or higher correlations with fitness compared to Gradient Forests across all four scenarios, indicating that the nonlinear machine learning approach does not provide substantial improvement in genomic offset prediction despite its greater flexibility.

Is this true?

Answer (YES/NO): YES